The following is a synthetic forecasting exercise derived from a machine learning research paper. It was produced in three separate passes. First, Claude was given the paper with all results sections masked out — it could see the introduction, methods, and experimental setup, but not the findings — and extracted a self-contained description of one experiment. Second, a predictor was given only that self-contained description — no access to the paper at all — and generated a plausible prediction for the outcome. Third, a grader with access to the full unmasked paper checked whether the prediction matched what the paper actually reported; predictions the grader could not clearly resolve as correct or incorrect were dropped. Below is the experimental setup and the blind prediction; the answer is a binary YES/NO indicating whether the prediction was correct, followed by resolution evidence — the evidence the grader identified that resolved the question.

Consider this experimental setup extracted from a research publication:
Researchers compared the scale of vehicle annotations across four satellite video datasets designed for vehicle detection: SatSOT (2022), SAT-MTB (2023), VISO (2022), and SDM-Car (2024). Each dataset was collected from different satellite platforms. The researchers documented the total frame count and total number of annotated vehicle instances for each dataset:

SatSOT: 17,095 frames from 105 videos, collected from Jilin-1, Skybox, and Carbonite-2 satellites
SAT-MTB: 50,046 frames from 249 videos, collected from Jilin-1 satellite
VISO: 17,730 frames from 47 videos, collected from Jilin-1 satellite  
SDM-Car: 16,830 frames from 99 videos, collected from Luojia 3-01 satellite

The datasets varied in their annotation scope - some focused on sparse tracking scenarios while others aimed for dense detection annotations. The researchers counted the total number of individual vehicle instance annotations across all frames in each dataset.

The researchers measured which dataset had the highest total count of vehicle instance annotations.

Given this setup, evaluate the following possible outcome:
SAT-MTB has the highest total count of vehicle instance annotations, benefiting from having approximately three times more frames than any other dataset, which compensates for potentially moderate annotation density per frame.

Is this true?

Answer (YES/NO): NO